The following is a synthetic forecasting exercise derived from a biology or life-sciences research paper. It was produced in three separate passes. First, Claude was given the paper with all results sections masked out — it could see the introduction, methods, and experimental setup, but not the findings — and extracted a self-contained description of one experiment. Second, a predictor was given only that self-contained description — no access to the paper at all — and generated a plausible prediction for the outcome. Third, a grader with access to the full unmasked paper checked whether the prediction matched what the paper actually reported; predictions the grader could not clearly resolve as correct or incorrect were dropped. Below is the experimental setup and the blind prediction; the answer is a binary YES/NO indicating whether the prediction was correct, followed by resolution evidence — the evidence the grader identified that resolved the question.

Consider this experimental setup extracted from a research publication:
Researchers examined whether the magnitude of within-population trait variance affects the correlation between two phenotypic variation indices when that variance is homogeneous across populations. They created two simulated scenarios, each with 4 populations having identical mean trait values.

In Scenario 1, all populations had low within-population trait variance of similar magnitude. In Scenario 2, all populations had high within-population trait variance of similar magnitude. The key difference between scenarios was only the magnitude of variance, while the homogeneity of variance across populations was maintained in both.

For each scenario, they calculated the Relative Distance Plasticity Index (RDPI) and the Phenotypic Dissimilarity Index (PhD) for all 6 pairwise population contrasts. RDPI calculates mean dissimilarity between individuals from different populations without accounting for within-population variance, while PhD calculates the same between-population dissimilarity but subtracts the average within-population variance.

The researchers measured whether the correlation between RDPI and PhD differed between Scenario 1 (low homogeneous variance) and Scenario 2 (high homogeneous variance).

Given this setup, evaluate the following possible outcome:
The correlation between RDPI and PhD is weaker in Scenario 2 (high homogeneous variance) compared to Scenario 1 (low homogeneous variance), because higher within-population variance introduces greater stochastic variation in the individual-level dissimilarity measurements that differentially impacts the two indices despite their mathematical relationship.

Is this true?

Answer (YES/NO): NO